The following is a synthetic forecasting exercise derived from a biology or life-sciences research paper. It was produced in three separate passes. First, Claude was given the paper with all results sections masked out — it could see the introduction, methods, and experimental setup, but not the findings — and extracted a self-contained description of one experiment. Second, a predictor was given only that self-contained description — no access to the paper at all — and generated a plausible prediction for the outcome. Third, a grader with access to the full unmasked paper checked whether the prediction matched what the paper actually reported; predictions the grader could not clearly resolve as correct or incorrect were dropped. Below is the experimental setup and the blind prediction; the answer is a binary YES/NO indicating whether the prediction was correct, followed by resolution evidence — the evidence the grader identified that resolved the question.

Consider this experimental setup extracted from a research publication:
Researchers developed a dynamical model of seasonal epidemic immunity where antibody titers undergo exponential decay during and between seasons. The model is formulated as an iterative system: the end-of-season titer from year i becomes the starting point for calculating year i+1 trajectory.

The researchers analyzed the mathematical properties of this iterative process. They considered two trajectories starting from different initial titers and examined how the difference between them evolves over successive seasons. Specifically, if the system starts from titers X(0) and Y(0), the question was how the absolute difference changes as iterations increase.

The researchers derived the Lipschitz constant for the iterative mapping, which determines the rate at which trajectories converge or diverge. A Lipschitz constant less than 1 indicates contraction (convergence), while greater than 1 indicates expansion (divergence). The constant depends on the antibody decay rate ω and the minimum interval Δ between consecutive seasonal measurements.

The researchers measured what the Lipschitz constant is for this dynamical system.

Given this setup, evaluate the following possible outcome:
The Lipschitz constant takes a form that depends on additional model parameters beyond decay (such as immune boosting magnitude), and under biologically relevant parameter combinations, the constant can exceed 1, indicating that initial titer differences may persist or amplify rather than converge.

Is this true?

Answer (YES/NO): NO